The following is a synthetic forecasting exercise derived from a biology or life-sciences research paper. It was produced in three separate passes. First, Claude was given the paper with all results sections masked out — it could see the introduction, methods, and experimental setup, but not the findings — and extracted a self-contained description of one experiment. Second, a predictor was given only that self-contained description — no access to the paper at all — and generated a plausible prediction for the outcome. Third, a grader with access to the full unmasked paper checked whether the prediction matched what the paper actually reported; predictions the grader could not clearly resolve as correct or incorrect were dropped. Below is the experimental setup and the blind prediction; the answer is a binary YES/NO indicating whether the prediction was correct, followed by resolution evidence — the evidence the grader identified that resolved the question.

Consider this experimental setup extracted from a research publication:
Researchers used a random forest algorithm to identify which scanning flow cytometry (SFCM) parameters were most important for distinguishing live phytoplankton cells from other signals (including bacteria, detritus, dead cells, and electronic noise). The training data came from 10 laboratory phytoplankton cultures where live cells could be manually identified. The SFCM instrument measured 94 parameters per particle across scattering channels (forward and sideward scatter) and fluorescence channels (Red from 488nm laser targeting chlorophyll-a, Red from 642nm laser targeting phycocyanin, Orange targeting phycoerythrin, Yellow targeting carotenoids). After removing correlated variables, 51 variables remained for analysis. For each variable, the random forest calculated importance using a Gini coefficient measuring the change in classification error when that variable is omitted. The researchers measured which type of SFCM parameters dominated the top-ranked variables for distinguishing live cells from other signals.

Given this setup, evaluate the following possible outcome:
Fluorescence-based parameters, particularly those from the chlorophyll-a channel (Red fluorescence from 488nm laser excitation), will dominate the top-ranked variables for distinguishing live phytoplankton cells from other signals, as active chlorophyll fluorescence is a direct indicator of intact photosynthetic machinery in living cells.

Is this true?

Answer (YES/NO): NO